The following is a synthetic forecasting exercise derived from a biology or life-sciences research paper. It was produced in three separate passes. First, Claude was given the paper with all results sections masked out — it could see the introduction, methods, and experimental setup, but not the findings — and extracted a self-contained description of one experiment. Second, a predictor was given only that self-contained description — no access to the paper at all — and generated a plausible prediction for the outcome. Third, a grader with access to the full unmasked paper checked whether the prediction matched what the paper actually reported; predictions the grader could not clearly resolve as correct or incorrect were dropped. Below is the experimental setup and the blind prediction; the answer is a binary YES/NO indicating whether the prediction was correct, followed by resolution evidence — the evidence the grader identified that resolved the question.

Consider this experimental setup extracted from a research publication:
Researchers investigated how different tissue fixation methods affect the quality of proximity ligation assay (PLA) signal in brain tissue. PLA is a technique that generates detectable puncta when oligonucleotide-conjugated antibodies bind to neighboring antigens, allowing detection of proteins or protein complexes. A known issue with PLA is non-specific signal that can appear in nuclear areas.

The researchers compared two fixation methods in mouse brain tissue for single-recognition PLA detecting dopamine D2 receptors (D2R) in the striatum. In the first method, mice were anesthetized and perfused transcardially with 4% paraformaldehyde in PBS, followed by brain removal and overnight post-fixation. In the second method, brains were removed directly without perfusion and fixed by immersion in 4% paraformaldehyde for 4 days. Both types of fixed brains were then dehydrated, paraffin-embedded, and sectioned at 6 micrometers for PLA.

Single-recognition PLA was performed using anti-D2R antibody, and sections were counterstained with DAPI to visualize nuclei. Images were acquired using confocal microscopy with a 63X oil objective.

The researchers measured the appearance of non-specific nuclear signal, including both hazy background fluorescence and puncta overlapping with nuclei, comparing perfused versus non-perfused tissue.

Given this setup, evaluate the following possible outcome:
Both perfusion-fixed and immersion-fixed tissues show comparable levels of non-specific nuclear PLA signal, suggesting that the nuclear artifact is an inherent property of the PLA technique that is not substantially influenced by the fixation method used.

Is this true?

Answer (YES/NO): NO